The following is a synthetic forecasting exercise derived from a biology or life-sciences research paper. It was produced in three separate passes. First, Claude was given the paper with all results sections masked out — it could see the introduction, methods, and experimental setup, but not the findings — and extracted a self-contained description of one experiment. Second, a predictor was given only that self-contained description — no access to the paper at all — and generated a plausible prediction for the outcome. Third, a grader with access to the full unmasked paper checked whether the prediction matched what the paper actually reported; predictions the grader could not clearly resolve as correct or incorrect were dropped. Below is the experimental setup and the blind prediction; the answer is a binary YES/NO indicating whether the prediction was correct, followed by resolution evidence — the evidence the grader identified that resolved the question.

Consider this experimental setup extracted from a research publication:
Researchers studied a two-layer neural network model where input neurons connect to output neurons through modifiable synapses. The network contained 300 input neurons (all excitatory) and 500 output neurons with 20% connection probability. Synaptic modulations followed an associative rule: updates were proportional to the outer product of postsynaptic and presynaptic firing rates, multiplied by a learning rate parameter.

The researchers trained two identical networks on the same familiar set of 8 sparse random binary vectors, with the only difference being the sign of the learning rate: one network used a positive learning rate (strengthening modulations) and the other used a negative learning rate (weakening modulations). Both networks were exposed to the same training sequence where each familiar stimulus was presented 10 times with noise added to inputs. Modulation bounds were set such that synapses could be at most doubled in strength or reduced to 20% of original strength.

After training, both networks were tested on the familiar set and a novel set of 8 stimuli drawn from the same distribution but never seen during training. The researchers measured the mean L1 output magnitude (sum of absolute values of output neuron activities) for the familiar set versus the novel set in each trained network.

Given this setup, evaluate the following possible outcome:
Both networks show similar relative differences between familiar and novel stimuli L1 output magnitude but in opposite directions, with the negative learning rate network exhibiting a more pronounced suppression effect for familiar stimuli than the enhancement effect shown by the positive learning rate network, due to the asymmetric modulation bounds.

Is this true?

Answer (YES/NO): NO